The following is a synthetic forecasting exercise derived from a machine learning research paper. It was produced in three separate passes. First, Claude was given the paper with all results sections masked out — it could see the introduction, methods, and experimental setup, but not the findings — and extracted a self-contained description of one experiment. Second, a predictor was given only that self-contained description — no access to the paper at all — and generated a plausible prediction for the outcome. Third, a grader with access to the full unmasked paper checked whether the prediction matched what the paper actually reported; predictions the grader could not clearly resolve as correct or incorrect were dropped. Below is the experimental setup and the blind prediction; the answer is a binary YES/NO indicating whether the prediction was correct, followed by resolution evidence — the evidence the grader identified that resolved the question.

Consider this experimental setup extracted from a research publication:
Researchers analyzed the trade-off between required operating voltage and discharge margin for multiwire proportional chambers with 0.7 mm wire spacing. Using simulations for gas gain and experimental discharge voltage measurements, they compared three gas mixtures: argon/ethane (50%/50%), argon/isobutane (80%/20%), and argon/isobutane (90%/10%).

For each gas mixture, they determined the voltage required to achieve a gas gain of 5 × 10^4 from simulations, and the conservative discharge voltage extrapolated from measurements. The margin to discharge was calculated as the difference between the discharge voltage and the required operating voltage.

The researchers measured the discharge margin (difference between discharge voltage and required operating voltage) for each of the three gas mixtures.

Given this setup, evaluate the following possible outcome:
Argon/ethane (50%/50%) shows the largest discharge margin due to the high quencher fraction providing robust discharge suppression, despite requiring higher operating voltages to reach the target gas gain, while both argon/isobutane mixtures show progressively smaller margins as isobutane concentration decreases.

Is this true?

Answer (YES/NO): NO